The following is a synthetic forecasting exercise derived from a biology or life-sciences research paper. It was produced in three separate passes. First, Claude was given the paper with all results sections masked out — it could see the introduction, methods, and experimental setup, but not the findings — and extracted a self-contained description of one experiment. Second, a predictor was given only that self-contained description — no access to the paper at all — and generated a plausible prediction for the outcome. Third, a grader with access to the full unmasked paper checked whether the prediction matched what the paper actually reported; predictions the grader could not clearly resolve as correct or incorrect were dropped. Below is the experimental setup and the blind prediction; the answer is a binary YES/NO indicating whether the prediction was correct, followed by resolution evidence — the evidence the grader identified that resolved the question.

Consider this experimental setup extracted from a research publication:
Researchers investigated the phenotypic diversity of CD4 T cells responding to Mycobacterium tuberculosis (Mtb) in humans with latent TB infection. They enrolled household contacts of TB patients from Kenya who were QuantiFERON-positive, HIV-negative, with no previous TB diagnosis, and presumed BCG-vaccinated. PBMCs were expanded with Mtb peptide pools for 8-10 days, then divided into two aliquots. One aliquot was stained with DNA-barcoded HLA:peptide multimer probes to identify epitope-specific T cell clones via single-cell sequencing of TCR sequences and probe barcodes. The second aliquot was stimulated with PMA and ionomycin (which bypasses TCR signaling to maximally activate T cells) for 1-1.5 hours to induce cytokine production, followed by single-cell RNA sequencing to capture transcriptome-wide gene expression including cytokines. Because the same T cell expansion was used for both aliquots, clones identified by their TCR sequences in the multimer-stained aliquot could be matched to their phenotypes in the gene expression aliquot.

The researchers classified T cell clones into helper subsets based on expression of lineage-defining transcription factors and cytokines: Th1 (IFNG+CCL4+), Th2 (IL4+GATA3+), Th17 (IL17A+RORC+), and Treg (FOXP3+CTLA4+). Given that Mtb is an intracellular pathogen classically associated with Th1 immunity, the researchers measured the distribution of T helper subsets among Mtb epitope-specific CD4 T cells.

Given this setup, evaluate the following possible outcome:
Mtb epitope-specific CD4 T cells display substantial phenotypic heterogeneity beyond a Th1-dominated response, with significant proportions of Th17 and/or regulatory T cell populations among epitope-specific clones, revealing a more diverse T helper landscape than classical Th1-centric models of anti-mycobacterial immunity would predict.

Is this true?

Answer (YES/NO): NO